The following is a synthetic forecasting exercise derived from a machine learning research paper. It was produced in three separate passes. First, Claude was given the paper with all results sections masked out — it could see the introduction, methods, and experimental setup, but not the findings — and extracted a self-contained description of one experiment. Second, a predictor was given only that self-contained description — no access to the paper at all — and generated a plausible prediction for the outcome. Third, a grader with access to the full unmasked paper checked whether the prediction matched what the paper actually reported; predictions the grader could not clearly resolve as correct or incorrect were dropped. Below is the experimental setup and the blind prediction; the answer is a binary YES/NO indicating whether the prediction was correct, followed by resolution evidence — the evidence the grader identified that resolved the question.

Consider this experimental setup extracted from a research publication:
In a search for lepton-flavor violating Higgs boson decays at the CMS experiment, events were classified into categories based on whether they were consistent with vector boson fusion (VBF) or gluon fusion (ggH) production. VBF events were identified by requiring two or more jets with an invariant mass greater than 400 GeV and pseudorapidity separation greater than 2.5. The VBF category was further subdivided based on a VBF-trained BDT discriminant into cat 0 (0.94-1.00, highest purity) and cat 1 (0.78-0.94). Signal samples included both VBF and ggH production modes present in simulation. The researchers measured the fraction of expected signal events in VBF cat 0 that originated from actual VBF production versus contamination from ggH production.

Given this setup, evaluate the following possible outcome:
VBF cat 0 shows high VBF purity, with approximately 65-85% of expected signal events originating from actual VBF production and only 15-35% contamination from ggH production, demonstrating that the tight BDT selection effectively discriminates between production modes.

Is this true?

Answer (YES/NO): YES